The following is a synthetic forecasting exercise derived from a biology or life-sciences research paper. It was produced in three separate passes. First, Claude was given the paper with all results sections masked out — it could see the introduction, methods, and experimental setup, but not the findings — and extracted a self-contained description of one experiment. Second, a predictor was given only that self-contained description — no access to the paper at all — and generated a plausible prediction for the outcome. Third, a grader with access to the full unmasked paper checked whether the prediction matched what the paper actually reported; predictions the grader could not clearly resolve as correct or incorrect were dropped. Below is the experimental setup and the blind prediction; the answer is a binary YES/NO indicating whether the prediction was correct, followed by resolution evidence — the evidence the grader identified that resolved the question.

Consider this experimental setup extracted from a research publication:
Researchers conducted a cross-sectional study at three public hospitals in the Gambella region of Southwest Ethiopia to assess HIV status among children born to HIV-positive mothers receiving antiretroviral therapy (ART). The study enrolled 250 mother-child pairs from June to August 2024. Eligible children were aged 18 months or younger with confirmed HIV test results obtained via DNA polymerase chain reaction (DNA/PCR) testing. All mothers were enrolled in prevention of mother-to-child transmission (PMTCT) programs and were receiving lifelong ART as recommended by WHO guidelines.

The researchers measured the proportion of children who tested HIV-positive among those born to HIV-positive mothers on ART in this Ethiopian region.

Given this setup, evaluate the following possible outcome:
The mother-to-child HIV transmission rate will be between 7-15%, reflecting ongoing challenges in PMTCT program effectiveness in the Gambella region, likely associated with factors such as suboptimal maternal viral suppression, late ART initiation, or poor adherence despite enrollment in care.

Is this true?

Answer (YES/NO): YES